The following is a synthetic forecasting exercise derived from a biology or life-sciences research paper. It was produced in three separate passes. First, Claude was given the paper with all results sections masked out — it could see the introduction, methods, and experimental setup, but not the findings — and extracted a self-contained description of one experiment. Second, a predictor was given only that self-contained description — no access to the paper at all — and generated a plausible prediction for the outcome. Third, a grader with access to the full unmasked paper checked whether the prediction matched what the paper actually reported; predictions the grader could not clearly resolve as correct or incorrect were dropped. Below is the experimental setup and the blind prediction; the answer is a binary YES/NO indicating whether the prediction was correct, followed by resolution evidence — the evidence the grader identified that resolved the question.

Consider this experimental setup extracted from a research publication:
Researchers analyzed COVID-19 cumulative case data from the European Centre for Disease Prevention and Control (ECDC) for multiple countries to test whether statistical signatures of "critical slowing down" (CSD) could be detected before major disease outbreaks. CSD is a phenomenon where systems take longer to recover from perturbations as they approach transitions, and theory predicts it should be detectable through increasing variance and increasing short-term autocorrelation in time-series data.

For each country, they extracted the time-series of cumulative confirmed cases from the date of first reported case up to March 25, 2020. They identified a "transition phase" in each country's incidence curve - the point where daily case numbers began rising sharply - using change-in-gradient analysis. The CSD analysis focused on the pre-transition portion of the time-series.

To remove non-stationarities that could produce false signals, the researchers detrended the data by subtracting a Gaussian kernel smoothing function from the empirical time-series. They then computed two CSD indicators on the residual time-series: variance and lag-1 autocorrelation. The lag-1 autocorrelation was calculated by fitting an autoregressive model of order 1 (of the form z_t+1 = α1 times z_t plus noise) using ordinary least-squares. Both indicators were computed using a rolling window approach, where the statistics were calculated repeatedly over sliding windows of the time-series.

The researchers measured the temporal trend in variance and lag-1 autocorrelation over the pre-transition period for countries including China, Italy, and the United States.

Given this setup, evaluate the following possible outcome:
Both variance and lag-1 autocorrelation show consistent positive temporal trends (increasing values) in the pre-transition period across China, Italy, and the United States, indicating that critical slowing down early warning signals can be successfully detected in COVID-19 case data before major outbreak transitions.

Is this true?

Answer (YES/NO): NO